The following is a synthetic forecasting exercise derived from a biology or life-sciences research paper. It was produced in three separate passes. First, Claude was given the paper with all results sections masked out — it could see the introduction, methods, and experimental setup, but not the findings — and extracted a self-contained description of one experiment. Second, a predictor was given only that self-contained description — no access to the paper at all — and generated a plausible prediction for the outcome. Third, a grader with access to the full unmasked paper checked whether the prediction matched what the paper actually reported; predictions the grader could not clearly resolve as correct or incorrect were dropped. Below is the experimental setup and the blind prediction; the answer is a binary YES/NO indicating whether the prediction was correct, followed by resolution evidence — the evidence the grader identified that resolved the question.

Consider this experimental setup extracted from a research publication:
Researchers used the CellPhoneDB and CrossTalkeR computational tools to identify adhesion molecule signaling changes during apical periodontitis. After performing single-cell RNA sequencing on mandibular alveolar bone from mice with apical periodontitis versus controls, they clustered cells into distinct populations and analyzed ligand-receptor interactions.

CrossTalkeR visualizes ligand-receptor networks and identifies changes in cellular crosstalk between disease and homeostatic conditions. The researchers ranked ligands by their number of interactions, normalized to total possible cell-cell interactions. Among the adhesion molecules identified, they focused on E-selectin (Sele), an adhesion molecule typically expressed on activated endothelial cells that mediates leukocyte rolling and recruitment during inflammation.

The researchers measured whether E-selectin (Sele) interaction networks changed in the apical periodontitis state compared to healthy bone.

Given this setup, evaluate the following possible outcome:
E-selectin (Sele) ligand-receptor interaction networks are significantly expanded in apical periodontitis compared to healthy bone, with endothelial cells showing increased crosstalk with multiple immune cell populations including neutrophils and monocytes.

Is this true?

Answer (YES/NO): NO